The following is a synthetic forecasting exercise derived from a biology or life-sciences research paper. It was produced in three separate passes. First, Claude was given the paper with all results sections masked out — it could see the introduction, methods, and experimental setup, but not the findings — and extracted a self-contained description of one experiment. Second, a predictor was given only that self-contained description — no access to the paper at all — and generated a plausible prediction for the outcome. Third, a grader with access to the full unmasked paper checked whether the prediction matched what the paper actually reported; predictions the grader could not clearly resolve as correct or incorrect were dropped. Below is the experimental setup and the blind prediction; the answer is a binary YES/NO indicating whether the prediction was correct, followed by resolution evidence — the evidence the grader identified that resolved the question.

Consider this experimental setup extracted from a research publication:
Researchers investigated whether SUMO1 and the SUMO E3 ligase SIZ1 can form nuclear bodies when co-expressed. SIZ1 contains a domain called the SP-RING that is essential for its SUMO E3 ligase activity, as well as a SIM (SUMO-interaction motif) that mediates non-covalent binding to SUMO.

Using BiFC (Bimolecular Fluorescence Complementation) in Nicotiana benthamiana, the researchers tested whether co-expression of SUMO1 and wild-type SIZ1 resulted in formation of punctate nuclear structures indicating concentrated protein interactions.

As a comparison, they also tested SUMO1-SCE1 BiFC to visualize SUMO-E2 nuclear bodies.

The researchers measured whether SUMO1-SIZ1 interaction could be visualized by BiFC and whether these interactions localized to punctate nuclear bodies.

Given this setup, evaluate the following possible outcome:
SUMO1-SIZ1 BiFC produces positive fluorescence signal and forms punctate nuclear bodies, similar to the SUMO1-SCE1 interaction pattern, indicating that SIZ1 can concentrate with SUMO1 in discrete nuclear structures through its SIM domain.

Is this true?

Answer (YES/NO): YES